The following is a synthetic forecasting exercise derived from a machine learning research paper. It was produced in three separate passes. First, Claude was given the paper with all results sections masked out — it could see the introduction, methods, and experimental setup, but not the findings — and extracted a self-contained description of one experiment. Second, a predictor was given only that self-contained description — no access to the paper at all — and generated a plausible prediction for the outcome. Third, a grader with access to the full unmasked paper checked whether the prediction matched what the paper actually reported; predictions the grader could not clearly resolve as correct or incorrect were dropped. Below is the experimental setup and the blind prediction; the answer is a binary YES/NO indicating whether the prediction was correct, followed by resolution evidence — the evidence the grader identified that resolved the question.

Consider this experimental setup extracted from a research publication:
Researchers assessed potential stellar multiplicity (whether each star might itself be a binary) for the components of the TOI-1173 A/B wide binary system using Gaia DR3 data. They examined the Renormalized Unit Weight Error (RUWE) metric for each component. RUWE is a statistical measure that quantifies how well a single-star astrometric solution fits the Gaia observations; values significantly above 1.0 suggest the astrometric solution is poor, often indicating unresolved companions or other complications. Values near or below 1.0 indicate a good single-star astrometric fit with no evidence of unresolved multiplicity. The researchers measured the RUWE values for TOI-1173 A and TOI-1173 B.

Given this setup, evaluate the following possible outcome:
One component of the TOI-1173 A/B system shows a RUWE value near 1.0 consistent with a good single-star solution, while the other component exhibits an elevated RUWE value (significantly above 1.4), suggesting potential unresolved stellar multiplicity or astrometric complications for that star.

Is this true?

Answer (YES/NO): NO